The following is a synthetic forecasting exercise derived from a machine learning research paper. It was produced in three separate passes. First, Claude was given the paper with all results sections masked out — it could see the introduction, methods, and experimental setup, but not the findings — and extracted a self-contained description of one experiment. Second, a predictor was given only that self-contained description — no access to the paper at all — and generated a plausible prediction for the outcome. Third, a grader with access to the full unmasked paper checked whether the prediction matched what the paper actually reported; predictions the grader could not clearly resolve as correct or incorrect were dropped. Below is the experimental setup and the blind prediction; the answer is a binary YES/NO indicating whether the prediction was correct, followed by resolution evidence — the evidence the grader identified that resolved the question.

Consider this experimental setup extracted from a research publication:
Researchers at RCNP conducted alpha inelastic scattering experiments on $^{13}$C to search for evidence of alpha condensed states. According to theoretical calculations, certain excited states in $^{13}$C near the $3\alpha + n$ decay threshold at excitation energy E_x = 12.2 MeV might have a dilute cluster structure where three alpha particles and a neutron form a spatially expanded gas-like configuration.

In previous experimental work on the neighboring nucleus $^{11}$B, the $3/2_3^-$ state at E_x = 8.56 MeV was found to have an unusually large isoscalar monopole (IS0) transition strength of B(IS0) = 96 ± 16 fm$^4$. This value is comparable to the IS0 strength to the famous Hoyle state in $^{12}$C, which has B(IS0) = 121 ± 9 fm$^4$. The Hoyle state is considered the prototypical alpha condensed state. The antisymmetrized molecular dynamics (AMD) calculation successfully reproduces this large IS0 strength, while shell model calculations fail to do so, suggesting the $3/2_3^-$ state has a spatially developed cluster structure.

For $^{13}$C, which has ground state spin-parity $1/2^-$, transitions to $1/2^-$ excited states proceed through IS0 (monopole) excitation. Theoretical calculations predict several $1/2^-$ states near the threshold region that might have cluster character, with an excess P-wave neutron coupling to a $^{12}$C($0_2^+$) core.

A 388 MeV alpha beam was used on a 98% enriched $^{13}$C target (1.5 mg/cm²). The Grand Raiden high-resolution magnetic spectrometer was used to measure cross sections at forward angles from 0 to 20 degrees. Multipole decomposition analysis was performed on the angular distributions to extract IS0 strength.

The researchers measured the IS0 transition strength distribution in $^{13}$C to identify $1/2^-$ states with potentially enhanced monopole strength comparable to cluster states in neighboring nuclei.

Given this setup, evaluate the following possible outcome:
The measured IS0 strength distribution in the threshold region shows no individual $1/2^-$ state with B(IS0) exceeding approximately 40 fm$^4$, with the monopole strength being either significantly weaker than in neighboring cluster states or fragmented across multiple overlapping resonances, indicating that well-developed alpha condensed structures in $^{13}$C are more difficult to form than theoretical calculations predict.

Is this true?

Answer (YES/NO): NO